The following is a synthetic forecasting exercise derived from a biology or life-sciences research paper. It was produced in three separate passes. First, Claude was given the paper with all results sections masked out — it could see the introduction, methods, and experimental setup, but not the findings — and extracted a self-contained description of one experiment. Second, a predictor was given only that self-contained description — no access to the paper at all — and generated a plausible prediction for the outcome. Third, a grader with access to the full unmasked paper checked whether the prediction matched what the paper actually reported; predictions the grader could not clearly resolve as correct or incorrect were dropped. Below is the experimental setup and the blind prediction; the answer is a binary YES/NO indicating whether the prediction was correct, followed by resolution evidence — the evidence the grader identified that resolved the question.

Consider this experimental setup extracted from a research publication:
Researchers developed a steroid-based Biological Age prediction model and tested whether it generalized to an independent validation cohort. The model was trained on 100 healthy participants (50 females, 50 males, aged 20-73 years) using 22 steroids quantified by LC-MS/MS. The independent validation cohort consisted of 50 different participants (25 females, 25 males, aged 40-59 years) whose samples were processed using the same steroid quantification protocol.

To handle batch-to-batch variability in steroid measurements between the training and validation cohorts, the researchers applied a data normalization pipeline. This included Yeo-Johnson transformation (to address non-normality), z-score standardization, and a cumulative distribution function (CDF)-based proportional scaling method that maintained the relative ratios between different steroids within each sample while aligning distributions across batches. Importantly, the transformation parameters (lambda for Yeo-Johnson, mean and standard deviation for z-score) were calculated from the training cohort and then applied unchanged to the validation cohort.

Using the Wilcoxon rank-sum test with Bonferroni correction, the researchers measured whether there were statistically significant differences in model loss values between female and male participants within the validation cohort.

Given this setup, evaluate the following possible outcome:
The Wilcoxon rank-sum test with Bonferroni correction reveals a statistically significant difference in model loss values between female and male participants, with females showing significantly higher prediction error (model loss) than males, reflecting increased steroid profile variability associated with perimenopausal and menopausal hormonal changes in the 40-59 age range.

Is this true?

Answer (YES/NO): NO